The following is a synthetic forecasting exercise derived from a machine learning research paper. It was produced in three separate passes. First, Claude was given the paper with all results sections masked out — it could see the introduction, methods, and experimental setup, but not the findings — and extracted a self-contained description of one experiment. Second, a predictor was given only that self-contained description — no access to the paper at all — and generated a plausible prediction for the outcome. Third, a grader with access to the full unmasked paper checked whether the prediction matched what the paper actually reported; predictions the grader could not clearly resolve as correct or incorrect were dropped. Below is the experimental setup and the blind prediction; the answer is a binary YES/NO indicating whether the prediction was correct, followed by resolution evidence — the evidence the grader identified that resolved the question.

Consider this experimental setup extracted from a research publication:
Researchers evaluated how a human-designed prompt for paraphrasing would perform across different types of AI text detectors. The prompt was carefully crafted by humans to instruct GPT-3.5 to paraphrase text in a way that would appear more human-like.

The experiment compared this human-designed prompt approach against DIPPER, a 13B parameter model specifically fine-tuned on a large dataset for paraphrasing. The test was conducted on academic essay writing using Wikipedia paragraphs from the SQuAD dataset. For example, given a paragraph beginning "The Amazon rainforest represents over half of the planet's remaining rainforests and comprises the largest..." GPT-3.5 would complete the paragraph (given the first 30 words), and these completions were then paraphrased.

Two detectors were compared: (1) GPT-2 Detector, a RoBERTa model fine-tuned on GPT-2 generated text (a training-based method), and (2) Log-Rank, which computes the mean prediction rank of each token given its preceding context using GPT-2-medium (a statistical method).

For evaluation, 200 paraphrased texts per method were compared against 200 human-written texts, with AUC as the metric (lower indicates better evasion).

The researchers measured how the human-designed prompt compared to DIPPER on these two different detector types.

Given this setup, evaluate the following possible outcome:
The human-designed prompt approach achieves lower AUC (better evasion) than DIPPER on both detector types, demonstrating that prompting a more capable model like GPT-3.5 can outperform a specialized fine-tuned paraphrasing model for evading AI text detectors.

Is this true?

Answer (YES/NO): NO